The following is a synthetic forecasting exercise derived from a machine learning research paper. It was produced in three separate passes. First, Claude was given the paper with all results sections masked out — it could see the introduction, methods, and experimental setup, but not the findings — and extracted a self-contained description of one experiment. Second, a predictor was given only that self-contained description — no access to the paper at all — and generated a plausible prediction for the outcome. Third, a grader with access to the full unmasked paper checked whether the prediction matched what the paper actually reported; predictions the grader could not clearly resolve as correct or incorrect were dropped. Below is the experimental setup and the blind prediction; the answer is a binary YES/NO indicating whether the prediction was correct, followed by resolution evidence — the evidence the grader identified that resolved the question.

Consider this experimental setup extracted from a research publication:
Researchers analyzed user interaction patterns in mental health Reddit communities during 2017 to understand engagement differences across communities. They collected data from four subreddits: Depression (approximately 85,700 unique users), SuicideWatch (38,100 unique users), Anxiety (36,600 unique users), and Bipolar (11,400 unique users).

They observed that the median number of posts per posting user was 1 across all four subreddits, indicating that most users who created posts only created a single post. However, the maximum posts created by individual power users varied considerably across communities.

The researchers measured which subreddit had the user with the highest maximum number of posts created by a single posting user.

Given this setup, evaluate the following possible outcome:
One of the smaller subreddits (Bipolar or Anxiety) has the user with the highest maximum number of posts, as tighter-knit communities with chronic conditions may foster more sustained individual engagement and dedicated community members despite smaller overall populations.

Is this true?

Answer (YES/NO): YES